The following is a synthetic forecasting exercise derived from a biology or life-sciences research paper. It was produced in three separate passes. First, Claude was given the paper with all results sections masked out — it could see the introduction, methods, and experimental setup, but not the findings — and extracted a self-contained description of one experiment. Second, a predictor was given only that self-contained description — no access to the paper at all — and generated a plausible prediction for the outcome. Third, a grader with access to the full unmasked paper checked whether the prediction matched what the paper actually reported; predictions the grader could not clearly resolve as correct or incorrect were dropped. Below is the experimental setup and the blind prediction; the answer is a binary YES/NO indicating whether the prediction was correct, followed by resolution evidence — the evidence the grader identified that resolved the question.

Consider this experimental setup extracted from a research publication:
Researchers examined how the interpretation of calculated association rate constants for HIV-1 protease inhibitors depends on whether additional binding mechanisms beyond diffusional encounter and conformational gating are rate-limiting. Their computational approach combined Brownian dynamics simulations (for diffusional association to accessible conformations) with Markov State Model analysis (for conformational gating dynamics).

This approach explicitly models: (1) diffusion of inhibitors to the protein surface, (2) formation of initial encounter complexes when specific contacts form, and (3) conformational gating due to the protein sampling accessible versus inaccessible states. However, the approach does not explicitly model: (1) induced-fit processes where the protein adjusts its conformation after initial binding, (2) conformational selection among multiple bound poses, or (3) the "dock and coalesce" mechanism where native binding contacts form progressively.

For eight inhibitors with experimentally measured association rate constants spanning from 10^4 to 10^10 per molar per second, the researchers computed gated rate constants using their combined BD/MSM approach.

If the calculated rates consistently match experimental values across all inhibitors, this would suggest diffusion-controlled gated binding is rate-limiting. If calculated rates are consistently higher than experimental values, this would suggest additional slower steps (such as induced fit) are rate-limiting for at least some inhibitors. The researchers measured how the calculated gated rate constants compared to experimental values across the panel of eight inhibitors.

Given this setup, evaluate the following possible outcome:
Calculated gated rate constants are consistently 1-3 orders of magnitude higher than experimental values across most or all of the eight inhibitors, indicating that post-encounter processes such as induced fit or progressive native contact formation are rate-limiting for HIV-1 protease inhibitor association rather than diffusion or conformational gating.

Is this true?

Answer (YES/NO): NO